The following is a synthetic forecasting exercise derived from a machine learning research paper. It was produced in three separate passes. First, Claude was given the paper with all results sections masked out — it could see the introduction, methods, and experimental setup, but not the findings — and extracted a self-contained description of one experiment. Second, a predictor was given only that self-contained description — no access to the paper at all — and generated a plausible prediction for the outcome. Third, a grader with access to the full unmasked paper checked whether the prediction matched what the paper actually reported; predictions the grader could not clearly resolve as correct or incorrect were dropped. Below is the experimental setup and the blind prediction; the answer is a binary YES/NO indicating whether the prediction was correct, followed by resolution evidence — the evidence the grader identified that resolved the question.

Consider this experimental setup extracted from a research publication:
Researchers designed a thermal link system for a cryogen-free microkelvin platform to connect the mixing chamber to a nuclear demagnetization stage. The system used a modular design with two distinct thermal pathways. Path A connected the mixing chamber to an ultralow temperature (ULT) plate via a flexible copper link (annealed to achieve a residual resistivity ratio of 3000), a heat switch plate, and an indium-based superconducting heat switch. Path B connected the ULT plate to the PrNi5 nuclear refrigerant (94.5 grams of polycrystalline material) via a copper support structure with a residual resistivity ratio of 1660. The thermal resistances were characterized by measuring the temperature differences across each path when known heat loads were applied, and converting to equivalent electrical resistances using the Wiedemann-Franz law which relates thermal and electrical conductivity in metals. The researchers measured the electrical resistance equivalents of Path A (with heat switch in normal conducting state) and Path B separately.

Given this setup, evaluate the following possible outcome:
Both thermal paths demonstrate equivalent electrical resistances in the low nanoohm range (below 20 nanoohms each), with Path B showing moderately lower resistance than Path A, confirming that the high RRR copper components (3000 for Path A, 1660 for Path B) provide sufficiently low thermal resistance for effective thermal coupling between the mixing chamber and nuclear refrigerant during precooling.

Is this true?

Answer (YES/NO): NO